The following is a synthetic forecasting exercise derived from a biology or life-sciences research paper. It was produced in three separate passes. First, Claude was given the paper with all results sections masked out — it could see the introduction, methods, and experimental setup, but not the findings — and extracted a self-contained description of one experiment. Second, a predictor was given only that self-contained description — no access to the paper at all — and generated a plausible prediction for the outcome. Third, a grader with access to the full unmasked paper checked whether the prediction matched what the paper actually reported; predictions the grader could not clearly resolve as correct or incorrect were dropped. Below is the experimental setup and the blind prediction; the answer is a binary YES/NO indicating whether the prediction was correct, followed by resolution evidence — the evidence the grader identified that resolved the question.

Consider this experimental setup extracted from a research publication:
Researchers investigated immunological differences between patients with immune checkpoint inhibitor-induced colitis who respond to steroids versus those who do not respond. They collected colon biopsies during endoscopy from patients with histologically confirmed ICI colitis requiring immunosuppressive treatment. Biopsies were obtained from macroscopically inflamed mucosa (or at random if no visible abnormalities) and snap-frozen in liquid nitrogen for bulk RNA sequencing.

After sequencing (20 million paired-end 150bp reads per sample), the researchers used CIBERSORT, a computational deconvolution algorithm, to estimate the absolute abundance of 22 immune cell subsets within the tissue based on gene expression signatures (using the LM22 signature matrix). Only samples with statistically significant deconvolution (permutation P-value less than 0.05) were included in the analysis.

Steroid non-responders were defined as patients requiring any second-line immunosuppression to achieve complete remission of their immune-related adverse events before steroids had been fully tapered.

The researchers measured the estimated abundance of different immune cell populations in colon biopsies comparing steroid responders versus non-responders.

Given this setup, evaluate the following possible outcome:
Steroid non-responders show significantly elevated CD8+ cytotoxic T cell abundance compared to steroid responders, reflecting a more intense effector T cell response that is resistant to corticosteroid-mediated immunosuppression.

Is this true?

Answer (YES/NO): NO